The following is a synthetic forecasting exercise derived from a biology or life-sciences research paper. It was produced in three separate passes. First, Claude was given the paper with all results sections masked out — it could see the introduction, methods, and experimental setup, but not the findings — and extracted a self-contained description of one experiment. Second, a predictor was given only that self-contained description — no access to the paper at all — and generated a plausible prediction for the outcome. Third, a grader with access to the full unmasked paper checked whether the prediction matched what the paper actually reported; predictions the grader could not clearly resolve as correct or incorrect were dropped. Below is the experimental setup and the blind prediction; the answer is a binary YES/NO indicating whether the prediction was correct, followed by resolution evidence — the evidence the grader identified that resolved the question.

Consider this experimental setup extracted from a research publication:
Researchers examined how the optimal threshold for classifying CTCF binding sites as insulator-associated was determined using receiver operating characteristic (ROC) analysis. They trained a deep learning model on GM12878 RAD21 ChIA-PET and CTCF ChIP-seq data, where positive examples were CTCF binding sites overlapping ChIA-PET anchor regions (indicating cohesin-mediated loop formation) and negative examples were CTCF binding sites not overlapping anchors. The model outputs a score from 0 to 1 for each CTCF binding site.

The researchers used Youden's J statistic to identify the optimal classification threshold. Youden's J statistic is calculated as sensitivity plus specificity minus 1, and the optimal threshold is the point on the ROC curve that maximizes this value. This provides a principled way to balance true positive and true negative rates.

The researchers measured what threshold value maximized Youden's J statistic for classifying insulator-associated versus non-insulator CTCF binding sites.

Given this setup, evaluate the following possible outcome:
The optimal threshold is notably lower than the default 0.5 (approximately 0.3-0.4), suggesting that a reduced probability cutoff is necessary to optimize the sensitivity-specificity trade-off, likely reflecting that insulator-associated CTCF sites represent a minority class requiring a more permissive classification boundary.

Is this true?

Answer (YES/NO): NO